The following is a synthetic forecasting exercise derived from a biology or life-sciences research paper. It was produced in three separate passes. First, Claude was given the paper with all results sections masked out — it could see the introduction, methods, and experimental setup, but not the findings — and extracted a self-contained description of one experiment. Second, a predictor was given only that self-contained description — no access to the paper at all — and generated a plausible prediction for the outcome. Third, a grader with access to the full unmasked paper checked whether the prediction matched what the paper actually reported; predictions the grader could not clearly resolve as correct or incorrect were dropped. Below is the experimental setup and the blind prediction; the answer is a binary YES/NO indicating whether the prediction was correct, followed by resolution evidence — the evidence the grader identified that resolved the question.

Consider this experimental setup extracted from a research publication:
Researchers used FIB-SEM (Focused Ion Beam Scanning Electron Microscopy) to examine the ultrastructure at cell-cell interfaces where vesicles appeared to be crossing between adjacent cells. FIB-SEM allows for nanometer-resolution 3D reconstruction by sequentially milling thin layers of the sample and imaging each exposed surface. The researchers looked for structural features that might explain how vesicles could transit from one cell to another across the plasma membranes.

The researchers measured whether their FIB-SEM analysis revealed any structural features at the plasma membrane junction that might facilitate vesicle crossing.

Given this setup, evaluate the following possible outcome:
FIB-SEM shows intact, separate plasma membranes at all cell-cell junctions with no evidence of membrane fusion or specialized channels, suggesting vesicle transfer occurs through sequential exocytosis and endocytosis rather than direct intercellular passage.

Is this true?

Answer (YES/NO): NO